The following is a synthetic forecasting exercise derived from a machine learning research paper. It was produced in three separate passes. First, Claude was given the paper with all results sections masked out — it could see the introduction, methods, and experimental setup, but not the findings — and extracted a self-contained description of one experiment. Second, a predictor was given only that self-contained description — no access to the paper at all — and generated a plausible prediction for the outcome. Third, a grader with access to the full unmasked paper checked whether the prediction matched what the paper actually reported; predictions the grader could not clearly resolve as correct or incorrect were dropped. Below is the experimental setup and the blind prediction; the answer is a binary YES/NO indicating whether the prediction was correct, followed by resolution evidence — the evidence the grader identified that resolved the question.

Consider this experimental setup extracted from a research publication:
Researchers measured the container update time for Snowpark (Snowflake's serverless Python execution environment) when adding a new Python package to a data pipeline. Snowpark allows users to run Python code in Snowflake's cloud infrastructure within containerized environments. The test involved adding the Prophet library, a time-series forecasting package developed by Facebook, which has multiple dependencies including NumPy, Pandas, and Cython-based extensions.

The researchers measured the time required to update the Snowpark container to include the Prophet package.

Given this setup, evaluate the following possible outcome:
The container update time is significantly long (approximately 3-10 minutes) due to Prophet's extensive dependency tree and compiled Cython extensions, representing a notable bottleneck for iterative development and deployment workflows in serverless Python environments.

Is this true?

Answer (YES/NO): NO